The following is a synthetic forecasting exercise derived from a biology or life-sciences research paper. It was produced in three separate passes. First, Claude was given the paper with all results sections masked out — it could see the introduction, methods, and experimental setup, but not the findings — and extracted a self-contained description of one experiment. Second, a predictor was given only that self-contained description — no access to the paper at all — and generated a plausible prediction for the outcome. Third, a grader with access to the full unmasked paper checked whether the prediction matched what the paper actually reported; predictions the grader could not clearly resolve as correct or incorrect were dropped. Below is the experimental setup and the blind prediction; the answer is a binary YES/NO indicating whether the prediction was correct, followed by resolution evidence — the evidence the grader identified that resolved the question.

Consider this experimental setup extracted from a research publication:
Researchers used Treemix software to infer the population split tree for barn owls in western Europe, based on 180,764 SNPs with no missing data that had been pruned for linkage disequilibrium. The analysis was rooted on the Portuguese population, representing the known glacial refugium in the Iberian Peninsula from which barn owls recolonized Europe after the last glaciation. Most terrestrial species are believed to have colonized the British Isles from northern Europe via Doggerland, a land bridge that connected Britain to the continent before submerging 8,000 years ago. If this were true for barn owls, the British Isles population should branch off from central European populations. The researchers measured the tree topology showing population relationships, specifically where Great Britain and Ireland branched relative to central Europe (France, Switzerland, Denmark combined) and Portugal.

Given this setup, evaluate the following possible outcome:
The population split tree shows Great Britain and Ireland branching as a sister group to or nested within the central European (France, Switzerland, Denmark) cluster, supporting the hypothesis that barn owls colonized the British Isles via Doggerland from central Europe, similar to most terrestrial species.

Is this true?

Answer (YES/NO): NO